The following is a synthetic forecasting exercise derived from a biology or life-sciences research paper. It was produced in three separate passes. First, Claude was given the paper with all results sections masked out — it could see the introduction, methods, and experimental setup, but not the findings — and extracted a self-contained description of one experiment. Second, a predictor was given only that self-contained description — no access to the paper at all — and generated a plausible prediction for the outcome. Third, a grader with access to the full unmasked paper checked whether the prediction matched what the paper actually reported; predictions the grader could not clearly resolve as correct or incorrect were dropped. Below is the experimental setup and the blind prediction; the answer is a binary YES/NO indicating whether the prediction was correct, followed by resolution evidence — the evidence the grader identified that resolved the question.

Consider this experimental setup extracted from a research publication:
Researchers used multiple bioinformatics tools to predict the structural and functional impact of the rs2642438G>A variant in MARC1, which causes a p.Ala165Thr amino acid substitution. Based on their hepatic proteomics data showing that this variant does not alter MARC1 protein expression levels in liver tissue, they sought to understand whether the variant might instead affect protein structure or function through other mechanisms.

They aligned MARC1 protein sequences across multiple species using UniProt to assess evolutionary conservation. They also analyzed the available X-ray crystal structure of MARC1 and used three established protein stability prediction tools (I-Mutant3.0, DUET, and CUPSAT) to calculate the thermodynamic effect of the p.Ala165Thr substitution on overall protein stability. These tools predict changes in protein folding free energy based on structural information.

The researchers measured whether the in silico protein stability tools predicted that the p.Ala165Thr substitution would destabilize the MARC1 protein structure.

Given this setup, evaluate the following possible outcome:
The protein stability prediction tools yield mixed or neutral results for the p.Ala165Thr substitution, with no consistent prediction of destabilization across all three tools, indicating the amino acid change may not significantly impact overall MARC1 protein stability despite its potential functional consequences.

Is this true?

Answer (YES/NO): NO